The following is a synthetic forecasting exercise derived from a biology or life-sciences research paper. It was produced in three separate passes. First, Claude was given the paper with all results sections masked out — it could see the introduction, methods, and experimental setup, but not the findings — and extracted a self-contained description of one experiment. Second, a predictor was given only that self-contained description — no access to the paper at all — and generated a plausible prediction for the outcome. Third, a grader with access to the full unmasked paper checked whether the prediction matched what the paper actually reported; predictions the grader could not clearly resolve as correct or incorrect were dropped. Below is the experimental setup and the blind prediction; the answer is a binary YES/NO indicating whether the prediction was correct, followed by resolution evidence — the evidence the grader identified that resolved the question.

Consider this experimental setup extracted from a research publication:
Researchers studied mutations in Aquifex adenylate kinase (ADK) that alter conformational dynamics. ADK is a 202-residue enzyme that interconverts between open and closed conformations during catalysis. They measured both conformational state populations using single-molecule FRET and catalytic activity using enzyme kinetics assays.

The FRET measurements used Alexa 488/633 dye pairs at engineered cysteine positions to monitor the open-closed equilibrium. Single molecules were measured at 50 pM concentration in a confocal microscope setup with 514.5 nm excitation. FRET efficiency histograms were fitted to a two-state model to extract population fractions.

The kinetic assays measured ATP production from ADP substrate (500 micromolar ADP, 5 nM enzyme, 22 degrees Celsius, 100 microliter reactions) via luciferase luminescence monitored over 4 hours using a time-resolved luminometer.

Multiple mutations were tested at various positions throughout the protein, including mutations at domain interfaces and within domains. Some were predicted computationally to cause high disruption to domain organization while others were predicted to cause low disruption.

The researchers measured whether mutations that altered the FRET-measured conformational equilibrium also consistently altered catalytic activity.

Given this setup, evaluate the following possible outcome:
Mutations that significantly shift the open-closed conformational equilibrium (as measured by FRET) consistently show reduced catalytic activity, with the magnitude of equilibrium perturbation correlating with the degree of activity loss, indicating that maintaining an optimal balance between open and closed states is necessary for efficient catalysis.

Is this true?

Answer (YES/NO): NO